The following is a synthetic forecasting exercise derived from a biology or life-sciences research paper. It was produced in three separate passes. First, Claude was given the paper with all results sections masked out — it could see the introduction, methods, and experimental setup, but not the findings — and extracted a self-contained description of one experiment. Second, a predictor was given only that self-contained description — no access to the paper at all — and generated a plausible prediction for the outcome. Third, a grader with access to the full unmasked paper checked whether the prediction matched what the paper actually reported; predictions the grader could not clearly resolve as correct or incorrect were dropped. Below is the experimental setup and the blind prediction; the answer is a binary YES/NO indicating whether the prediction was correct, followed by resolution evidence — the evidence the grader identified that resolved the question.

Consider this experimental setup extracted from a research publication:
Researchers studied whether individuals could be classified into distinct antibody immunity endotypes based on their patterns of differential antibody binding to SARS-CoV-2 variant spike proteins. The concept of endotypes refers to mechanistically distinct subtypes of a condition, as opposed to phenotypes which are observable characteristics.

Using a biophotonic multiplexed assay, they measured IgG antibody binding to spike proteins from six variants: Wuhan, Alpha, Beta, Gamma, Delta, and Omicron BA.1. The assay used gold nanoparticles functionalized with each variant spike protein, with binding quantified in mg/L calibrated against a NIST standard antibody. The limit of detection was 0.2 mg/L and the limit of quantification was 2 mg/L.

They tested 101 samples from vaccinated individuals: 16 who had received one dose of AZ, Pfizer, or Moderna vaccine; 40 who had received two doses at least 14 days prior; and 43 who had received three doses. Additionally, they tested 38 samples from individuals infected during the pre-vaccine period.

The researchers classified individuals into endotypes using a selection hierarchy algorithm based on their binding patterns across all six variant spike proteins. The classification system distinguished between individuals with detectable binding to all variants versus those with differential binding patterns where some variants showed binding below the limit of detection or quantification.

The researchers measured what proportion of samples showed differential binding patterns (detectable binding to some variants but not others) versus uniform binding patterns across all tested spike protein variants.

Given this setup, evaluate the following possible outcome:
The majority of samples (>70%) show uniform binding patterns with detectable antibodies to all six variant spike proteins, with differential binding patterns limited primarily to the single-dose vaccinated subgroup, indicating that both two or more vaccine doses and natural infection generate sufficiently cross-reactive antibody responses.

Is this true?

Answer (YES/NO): NO